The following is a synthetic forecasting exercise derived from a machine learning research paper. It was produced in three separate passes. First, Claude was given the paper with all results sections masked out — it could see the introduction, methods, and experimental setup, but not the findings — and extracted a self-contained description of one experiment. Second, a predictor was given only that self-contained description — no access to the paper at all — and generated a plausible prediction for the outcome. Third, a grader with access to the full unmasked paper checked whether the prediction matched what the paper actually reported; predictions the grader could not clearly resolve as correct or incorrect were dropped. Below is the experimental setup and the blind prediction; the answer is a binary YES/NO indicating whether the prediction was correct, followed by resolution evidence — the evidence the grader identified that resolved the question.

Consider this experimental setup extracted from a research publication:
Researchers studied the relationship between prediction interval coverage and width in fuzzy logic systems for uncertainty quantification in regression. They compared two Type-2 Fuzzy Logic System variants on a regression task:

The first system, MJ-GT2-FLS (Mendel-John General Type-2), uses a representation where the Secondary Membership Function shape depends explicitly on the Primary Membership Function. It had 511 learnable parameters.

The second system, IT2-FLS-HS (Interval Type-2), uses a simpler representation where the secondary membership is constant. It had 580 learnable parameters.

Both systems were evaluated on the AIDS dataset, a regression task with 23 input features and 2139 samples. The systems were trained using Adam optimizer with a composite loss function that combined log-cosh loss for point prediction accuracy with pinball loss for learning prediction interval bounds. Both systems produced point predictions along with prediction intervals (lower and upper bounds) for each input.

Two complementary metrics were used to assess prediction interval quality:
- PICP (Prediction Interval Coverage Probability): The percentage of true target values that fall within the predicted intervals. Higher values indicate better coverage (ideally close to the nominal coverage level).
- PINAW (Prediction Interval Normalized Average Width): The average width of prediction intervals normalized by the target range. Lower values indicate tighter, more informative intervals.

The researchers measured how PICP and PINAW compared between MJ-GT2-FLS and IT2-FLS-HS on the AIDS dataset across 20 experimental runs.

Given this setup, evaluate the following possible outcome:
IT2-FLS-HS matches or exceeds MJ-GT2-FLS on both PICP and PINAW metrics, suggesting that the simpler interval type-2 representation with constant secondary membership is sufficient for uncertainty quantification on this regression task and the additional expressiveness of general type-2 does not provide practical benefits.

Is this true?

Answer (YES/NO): NO